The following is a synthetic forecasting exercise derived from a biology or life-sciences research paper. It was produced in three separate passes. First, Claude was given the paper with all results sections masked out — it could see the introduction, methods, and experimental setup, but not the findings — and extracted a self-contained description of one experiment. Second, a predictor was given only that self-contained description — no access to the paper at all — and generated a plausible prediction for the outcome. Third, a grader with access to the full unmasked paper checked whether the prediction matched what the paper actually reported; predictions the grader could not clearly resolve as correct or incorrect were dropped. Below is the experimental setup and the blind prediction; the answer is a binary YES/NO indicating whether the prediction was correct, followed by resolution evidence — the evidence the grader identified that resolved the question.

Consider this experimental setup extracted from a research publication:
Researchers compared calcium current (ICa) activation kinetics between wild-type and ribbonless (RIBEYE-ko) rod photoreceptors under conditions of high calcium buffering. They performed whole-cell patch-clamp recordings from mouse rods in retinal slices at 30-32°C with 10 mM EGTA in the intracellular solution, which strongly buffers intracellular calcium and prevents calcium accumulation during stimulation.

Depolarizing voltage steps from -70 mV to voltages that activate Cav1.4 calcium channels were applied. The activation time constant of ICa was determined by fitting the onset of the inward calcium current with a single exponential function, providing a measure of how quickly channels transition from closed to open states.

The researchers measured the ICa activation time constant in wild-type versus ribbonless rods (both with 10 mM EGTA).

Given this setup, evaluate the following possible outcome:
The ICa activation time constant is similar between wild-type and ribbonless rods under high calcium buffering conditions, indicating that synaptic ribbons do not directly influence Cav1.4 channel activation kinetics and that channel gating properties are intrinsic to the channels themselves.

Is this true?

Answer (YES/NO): NO